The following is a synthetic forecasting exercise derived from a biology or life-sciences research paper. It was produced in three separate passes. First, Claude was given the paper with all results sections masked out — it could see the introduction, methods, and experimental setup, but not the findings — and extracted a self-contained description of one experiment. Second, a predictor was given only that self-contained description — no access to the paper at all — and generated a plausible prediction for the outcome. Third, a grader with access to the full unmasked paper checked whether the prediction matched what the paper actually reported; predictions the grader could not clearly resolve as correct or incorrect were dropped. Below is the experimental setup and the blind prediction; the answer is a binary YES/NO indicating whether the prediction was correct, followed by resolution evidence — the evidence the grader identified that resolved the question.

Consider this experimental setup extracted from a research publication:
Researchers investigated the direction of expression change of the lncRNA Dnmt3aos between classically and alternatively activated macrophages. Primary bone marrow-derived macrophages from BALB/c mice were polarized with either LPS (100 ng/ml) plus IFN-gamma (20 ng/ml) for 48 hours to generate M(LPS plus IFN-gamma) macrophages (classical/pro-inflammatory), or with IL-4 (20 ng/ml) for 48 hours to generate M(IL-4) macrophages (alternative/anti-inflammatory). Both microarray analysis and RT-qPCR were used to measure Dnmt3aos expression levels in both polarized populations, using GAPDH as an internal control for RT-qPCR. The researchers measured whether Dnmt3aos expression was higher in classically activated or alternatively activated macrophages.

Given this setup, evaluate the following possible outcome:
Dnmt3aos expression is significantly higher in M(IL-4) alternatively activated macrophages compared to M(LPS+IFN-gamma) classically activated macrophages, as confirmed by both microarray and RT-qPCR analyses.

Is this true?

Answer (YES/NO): YES